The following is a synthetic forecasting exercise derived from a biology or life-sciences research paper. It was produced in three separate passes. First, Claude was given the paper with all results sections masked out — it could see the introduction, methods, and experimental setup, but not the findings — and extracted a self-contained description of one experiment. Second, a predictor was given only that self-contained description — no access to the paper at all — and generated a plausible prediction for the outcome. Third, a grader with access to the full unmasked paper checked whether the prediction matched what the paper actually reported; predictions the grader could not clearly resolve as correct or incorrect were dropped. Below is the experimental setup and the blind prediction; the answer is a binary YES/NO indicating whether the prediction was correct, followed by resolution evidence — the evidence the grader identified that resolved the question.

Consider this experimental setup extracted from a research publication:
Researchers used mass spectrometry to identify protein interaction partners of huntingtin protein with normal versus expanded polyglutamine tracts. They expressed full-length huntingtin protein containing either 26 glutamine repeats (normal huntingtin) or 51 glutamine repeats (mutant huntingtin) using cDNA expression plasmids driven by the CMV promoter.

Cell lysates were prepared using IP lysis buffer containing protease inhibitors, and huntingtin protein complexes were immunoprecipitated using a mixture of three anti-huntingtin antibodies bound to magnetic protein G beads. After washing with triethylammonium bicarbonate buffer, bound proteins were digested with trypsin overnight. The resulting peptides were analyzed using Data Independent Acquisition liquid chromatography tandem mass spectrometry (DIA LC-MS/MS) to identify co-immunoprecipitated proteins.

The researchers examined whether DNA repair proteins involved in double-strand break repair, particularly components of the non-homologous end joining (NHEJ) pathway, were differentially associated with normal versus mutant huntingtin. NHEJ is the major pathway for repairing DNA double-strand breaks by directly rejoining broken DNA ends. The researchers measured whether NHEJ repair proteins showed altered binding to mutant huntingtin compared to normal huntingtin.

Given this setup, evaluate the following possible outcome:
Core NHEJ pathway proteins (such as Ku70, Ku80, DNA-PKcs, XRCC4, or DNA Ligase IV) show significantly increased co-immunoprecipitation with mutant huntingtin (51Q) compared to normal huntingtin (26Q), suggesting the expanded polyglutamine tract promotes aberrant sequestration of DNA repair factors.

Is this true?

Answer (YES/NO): NO